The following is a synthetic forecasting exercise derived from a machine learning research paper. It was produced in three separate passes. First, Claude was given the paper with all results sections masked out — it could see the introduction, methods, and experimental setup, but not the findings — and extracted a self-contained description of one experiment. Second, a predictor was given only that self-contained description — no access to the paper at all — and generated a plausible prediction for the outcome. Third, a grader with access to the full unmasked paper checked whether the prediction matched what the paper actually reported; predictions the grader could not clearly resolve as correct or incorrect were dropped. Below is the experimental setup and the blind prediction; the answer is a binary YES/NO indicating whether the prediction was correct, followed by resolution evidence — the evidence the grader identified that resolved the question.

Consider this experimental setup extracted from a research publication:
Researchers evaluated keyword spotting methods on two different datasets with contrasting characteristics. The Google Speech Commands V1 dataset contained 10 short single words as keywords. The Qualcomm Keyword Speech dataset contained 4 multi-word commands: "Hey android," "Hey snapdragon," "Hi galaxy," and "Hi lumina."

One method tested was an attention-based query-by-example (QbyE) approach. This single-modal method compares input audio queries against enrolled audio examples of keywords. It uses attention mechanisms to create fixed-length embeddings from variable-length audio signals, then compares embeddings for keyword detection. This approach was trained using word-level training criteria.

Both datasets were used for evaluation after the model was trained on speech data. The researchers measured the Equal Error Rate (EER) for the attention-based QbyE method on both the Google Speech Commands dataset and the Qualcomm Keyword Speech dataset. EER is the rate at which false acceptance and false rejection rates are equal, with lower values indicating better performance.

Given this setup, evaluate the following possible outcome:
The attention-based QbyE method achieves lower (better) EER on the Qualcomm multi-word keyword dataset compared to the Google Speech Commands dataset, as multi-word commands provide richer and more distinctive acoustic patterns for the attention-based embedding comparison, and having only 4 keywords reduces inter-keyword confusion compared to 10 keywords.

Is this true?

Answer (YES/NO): NO